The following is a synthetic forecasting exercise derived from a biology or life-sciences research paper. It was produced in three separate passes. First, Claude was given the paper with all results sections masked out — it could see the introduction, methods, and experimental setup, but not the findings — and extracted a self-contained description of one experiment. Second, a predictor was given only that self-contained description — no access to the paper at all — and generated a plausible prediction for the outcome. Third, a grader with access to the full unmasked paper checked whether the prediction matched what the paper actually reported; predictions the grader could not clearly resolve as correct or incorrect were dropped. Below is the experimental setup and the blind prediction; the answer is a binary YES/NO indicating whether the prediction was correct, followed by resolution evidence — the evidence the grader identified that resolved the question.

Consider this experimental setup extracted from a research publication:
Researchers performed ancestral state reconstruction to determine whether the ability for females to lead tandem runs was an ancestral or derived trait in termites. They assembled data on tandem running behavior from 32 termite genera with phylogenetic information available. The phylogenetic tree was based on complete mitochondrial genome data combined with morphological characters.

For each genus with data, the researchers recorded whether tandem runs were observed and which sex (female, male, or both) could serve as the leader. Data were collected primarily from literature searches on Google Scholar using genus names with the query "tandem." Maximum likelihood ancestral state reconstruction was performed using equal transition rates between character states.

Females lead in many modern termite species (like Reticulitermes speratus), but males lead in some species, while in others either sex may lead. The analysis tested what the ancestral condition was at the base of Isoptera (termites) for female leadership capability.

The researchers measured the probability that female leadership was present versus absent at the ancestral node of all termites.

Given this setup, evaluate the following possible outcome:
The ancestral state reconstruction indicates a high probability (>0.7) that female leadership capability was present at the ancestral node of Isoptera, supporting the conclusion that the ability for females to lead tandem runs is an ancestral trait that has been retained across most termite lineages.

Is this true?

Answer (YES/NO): YES